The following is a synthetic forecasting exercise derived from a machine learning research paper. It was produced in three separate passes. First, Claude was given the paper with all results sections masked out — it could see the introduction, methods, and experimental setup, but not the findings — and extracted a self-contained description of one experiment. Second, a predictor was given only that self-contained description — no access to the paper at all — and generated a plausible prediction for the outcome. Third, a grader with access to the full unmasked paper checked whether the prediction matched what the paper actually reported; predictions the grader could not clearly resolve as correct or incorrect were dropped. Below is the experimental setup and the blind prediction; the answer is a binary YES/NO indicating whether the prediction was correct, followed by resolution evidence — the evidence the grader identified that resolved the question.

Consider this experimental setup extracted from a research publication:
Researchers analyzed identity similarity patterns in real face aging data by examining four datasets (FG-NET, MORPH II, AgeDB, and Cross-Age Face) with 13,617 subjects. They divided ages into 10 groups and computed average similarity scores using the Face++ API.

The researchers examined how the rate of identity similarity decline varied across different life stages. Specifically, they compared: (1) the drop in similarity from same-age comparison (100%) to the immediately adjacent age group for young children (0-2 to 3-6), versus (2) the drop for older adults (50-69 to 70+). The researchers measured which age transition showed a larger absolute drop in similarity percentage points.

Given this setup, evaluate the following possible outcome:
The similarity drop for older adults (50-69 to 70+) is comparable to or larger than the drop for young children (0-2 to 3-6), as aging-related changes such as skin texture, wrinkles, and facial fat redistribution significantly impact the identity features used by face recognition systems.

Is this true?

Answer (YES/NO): NO